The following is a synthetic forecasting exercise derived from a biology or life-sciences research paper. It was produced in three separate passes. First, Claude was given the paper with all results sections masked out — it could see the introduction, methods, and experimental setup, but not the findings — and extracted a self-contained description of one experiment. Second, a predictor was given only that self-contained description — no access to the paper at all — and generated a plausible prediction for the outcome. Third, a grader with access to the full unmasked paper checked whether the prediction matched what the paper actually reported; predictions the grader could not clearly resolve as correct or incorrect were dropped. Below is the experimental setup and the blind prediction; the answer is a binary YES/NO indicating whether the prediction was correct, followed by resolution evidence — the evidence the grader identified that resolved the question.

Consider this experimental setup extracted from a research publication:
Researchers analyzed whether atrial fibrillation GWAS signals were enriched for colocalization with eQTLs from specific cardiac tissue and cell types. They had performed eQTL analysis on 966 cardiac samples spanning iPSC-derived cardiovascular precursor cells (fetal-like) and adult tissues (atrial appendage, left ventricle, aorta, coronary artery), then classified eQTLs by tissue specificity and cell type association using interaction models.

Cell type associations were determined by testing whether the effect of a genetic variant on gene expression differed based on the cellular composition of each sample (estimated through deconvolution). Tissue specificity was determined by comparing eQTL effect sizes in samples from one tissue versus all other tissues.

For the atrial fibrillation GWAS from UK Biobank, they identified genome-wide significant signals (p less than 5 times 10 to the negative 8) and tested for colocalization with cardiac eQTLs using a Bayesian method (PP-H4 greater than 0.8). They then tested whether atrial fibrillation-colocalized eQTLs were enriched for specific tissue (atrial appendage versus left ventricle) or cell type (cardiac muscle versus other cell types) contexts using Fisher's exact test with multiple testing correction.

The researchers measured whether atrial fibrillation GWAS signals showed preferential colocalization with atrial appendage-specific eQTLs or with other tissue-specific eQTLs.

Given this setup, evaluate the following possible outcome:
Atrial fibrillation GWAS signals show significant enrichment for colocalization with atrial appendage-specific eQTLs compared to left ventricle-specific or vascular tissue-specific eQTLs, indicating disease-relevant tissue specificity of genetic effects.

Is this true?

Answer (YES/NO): NO